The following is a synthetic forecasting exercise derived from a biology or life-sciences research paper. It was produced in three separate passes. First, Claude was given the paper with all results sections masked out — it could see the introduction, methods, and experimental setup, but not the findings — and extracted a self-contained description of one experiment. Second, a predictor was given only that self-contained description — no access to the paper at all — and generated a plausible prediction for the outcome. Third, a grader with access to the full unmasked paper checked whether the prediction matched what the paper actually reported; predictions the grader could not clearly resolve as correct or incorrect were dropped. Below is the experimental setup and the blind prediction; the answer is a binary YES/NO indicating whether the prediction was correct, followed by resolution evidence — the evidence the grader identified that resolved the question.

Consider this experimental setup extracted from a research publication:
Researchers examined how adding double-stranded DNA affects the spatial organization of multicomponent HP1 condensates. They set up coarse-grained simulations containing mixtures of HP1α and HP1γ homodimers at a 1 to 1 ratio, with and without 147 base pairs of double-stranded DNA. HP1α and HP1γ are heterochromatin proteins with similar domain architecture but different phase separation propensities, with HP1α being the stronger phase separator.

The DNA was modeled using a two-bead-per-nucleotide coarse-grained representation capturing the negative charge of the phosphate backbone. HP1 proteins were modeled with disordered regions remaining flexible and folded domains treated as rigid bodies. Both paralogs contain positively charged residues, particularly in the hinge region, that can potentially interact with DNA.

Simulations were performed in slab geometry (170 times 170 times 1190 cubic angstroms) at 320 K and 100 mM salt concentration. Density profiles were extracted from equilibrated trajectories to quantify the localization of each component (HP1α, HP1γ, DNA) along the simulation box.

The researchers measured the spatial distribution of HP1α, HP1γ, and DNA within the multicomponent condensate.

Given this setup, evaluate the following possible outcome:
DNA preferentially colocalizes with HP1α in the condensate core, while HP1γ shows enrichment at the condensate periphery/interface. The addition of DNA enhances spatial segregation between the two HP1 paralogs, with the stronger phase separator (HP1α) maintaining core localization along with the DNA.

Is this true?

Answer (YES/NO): NO